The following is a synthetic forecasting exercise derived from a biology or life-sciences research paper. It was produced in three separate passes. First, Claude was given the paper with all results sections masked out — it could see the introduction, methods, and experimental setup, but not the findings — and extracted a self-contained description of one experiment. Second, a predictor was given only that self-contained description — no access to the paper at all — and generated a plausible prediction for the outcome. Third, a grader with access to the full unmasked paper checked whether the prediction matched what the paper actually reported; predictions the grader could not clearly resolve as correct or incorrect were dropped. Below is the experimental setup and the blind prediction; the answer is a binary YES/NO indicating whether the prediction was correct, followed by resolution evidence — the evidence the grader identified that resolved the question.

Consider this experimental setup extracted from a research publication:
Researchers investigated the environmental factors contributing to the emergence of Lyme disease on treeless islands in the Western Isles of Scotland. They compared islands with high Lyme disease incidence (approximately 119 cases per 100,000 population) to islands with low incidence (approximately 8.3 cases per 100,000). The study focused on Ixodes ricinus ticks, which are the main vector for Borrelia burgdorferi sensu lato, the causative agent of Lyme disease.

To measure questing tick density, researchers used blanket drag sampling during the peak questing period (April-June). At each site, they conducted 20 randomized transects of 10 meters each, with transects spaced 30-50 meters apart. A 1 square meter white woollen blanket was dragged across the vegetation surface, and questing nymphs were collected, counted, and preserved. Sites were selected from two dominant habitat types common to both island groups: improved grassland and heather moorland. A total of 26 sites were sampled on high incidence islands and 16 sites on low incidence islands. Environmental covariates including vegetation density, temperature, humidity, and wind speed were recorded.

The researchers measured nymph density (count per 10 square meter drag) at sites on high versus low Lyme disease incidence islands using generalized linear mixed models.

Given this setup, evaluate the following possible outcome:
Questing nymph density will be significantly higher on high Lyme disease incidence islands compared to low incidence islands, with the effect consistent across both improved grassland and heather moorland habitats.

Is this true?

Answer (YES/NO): NO